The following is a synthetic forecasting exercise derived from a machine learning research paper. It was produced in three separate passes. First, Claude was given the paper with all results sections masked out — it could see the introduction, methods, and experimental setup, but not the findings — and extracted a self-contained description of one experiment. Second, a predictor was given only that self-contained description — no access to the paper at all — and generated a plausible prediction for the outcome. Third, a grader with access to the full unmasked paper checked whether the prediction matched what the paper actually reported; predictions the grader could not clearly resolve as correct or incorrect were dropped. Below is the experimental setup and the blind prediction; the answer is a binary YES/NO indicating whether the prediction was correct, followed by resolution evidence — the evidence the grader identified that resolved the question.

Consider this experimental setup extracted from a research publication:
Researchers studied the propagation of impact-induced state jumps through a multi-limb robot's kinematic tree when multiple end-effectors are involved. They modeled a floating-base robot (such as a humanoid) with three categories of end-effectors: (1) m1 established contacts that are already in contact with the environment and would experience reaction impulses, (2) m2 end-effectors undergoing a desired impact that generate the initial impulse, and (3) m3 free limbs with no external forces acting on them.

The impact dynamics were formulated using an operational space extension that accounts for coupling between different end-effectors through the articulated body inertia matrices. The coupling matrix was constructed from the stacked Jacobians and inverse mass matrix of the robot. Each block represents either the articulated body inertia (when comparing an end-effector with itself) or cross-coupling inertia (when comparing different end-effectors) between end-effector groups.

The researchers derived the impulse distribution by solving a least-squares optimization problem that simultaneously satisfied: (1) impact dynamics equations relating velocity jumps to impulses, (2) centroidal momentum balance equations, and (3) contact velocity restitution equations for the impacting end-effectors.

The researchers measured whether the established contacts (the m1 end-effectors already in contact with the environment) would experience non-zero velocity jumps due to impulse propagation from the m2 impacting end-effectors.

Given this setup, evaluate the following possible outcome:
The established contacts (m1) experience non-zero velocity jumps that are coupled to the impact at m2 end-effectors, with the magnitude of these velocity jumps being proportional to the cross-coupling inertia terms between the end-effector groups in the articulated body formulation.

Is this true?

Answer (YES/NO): YES